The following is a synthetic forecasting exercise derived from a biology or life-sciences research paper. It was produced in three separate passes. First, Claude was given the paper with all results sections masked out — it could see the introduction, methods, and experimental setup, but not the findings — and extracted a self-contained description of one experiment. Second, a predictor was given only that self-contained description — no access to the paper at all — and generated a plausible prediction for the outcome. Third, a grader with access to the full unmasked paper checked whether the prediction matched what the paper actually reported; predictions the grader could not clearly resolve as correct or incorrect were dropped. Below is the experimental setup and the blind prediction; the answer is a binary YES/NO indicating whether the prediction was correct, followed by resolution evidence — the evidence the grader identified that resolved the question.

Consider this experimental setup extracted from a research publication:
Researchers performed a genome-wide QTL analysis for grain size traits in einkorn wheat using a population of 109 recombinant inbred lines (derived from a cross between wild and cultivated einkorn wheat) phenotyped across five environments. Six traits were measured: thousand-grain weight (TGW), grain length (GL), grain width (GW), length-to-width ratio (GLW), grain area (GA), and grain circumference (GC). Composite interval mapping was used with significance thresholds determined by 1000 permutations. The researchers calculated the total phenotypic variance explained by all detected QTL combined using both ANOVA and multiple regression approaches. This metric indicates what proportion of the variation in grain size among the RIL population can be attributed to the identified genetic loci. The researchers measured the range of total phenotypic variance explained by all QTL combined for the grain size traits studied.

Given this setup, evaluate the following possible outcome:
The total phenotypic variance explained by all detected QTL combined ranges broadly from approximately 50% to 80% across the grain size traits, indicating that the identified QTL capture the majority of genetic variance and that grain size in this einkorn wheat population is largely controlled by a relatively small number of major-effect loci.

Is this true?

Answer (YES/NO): YES